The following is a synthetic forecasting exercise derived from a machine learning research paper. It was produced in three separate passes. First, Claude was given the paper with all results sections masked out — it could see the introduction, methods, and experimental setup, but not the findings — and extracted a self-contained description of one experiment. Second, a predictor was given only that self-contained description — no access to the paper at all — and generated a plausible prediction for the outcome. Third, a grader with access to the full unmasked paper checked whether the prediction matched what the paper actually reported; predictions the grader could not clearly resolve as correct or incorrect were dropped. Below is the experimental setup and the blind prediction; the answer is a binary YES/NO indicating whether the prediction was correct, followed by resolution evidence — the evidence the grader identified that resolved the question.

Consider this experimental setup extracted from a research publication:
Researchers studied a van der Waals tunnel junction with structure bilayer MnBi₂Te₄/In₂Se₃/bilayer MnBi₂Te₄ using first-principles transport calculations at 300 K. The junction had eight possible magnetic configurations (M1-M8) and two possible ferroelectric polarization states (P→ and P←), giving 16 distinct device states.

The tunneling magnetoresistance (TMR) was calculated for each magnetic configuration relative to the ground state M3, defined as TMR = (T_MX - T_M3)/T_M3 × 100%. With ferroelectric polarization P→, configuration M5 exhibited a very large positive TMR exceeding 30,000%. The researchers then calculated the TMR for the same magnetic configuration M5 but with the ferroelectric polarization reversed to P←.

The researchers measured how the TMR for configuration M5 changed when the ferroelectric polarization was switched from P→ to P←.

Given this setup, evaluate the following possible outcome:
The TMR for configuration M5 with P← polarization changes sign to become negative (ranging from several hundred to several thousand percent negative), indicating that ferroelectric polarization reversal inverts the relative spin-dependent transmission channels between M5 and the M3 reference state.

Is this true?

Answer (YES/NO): NO